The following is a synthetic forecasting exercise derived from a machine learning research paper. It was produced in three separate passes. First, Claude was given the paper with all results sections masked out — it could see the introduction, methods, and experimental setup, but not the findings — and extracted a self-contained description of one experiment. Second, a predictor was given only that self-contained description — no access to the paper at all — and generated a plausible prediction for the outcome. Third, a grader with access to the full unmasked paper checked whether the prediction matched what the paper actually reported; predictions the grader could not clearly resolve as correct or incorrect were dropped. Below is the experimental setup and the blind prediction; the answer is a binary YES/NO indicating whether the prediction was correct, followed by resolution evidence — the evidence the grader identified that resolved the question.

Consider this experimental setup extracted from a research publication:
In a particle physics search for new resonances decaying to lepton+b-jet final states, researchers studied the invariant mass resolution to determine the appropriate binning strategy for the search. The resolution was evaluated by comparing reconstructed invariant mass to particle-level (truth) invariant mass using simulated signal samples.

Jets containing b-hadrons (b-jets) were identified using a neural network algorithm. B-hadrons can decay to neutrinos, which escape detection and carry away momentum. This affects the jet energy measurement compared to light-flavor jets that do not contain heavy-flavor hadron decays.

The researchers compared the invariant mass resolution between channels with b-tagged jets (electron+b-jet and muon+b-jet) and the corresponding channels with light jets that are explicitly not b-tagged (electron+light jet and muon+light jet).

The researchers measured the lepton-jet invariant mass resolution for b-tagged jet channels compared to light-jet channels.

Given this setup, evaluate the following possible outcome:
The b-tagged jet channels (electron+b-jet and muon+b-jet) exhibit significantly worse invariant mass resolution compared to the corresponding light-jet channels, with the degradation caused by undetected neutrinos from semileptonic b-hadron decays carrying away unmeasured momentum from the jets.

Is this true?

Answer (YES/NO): NO